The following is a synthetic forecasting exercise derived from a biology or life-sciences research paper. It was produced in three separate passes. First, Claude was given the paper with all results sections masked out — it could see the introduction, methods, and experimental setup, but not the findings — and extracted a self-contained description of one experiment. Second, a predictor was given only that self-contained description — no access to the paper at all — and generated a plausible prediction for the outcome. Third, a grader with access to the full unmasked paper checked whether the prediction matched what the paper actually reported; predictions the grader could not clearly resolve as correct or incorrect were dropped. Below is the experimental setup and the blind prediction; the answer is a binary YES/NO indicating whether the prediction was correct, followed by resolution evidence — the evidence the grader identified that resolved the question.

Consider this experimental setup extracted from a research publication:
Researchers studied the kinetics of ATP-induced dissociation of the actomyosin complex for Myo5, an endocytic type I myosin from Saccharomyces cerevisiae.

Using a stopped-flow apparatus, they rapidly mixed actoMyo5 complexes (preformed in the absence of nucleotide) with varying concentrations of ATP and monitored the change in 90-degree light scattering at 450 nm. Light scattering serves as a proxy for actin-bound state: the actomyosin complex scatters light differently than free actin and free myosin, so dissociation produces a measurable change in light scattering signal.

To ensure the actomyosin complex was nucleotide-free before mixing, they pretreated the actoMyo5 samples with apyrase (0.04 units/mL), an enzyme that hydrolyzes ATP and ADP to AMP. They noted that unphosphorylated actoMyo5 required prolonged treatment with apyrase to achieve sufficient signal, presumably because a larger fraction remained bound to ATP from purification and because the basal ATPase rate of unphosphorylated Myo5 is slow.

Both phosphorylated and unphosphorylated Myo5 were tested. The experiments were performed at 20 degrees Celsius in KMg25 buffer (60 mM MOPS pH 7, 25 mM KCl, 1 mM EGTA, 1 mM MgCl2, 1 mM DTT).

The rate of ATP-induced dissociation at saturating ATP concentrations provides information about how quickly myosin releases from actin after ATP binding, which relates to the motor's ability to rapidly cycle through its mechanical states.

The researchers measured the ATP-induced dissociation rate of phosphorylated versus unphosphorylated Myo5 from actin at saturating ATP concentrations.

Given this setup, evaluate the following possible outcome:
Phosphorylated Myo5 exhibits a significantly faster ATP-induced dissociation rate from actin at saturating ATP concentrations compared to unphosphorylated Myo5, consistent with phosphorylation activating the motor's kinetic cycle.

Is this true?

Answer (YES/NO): NO